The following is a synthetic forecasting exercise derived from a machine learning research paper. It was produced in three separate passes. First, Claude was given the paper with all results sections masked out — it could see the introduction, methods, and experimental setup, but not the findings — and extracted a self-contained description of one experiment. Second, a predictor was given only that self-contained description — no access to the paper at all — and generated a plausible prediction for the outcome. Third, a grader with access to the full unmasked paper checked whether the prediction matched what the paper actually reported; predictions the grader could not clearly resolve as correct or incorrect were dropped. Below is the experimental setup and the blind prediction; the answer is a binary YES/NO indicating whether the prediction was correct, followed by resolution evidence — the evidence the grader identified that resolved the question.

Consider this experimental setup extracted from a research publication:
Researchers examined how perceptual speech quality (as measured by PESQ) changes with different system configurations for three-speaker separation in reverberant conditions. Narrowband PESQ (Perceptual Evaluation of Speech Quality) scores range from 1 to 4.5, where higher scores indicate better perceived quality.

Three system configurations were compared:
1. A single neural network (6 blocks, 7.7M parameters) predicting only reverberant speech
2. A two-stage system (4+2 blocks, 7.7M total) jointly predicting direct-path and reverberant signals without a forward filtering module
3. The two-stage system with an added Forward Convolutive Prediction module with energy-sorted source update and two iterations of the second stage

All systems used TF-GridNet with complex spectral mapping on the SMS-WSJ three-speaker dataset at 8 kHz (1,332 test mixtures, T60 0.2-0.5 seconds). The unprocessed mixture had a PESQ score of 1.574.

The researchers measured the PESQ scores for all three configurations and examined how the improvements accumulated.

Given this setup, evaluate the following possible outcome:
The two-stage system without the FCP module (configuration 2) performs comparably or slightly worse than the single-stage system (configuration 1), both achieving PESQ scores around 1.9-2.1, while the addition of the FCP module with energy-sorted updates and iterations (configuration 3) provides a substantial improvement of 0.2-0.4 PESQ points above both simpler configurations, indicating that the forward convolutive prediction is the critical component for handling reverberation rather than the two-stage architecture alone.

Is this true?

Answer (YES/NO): NO